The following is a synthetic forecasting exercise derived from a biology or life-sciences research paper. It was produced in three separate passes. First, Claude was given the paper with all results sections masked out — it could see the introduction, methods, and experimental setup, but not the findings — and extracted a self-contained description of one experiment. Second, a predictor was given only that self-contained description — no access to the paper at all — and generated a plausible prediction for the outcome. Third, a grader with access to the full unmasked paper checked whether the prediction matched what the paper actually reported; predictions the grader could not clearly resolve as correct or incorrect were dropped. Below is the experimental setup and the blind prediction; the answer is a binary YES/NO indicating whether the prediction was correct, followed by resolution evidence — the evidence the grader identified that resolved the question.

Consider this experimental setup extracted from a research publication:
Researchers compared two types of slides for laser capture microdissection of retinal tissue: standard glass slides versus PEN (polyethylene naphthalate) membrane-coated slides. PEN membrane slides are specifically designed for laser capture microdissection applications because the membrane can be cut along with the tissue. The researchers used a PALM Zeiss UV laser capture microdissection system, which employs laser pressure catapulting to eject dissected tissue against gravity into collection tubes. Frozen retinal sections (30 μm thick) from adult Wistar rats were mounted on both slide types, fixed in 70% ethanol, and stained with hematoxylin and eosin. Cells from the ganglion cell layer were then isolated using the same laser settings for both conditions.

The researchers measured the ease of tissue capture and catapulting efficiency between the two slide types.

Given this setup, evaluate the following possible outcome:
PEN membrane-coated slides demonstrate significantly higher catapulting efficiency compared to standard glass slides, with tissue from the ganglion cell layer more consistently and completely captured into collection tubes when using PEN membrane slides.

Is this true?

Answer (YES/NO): NO